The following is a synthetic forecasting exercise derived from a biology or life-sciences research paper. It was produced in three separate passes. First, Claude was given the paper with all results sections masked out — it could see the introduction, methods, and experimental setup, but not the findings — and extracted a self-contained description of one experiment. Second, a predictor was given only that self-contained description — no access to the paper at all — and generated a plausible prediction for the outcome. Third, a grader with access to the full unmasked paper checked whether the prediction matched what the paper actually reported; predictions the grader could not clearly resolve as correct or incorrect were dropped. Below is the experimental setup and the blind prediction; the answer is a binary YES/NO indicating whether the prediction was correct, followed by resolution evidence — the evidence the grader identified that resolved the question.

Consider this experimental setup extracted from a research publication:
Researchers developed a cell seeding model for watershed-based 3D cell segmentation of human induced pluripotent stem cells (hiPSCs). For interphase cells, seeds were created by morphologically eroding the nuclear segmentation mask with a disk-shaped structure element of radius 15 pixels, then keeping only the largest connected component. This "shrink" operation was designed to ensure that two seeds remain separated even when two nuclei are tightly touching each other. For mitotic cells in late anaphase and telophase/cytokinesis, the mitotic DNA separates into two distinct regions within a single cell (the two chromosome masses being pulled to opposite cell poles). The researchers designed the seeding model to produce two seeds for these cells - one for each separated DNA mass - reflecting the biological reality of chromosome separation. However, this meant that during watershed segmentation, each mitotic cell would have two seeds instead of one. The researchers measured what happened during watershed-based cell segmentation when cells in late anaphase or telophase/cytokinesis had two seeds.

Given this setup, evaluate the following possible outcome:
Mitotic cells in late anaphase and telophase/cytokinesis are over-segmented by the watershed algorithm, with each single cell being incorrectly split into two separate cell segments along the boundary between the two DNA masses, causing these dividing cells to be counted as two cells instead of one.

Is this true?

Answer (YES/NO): YES